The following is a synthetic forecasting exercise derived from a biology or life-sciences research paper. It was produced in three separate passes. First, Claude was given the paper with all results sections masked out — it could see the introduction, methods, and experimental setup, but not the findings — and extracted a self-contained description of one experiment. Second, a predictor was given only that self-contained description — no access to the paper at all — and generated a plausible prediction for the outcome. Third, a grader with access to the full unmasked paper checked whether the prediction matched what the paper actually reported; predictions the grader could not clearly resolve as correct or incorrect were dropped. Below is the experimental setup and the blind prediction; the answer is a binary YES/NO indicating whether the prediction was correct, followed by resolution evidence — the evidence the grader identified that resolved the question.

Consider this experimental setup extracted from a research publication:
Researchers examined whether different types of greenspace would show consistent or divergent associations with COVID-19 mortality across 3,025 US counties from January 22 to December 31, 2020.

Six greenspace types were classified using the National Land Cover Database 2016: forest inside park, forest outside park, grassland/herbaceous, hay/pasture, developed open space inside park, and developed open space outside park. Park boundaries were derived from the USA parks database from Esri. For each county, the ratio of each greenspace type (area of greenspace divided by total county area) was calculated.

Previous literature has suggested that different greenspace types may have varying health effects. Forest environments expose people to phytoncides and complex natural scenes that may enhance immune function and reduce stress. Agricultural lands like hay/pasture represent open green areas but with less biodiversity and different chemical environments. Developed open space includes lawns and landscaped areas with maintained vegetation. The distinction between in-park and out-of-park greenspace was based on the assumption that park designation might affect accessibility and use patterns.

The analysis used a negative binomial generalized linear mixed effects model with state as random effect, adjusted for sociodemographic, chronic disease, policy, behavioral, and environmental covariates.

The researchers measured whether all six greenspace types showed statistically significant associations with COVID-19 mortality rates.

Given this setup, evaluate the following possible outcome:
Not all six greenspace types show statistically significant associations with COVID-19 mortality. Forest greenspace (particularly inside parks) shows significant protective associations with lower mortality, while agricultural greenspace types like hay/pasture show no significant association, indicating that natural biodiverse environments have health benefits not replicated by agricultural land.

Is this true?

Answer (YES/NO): NO